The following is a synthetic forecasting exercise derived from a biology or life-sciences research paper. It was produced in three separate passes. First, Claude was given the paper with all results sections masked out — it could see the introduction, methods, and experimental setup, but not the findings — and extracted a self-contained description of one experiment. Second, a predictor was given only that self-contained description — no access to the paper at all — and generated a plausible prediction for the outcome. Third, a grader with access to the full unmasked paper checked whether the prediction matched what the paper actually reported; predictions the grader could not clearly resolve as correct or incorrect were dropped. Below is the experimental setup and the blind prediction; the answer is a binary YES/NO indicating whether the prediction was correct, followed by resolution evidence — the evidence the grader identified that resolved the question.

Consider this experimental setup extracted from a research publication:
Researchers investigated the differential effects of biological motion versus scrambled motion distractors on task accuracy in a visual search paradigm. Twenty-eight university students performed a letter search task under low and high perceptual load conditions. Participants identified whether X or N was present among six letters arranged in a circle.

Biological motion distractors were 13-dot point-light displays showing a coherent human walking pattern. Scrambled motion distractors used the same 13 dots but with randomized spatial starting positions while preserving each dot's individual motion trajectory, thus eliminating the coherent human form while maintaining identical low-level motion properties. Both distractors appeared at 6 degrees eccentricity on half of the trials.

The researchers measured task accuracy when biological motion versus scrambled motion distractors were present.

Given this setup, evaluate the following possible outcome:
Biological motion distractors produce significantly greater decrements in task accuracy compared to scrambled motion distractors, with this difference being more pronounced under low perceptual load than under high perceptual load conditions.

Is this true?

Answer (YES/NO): NO